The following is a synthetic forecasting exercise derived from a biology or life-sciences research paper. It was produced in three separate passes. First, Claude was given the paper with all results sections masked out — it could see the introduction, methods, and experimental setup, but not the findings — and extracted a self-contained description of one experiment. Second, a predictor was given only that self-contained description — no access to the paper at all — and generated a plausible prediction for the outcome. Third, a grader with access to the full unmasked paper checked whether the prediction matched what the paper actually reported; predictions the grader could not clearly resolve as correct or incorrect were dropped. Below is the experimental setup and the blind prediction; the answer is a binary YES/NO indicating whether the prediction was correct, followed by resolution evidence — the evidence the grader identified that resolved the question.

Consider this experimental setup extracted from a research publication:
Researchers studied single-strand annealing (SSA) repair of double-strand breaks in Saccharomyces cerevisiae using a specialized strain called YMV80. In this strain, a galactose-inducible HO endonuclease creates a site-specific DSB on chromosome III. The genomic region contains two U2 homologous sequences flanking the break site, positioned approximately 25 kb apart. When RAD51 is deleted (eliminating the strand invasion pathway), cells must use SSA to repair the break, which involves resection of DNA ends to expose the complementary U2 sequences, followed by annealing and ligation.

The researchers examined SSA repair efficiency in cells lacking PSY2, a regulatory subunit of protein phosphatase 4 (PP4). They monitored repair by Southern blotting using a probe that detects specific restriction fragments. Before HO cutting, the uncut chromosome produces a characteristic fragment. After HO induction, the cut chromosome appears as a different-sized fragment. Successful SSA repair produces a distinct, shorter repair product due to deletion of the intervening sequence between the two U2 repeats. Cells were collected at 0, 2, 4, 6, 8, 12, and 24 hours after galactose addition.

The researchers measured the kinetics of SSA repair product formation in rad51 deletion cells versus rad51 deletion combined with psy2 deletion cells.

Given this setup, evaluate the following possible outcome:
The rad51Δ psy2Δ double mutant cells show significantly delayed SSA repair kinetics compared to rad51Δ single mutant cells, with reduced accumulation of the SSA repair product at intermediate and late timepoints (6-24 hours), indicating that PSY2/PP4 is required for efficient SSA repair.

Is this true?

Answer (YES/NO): YES